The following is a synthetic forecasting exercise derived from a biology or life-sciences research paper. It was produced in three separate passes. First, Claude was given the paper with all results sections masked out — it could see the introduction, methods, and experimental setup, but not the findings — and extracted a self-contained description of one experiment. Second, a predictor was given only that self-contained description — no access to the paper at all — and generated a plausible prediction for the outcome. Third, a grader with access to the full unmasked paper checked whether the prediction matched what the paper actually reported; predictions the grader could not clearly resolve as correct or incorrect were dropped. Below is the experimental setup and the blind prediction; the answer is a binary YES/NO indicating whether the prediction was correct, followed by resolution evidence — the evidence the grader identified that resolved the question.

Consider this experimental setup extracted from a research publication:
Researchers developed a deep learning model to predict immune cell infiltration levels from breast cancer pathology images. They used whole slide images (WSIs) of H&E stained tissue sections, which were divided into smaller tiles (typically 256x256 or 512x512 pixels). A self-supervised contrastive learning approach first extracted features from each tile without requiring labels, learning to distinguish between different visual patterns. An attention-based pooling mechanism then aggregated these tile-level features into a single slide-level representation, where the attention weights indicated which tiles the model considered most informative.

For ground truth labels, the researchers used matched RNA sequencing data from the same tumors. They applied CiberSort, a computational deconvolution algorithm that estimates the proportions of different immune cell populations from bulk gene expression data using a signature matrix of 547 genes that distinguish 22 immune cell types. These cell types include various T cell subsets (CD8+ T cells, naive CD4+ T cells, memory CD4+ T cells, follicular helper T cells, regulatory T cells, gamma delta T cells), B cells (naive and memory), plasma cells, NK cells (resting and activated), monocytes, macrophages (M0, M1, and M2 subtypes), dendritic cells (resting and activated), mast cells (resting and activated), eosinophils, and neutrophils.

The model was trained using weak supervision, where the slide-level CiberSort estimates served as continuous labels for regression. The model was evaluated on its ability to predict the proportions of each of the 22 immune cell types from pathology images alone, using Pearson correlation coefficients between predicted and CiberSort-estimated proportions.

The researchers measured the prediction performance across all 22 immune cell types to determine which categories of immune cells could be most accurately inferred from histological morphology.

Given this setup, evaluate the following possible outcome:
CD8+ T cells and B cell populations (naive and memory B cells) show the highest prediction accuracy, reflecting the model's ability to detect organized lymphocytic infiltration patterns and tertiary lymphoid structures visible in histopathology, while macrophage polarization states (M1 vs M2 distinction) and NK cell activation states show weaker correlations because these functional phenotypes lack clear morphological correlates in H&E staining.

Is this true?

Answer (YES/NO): NO